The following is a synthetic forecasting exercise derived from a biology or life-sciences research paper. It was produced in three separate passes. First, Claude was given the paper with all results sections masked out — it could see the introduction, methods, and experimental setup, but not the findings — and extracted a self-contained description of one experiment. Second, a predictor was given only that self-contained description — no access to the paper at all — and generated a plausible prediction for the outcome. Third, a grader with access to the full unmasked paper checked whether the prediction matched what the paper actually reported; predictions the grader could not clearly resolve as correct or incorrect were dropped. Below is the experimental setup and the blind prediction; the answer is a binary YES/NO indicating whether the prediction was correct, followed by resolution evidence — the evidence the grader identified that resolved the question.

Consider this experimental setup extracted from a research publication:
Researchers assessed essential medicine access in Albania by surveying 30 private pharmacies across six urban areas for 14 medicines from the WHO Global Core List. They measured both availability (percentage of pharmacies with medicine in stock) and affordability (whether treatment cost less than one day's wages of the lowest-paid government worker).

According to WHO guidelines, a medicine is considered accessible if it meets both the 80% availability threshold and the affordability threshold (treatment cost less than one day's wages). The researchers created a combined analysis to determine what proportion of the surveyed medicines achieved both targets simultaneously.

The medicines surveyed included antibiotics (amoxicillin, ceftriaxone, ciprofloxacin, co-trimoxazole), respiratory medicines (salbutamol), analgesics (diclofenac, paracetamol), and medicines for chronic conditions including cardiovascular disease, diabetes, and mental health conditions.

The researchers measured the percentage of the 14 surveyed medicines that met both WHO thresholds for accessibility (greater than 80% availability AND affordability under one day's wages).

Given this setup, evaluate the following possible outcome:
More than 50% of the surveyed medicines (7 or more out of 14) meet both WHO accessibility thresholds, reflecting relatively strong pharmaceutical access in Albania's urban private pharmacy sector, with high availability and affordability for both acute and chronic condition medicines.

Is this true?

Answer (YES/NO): NO